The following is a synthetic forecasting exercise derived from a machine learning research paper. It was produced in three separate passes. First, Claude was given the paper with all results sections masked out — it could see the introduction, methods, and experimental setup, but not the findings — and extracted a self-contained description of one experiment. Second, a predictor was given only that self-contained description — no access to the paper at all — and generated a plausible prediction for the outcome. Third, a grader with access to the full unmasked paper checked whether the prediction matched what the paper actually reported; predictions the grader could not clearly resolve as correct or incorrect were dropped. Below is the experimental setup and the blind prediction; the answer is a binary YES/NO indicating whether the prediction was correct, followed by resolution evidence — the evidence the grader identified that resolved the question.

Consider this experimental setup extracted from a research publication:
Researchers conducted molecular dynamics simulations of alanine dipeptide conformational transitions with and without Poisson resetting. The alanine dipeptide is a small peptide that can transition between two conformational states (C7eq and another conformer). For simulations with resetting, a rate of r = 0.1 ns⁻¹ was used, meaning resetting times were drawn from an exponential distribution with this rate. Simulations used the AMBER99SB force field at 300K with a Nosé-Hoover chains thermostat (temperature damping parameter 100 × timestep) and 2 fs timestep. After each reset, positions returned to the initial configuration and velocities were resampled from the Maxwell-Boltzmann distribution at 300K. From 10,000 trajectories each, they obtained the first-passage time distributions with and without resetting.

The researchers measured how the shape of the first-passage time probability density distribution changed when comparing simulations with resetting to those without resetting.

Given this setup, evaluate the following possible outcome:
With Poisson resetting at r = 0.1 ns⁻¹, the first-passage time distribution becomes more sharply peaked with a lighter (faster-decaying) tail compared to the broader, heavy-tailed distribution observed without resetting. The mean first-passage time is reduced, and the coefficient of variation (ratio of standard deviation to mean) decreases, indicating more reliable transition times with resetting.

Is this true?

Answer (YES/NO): YES